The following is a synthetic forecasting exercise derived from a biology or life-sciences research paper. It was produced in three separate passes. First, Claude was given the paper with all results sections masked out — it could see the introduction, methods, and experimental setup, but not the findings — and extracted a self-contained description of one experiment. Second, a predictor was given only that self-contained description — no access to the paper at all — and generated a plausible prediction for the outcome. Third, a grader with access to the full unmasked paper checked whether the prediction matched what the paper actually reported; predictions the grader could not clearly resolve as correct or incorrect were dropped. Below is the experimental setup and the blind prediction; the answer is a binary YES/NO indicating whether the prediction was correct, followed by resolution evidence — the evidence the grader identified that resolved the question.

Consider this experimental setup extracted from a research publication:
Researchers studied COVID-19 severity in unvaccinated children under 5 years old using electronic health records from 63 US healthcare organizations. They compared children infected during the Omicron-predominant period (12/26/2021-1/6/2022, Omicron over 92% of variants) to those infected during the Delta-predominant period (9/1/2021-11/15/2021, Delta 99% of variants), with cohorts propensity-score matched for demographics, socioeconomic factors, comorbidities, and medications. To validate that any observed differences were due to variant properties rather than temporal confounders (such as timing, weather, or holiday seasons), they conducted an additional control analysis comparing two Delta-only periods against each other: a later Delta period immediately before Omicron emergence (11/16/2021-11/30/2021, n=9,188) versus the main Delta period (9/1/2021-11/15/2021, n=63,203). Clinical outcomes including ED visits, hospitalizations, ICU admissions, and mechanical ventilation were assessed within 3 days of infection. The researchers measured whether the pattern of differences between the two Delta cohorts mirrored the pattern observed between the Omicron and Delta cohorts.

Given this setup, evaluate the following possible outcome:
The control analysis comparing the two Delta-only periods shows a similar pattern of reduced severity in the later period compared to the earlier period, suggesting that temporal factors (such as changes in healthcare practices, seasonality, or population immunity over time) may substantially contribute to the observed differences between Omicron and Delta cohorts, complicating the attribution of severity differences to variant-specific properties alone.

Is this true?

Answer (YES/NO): NO